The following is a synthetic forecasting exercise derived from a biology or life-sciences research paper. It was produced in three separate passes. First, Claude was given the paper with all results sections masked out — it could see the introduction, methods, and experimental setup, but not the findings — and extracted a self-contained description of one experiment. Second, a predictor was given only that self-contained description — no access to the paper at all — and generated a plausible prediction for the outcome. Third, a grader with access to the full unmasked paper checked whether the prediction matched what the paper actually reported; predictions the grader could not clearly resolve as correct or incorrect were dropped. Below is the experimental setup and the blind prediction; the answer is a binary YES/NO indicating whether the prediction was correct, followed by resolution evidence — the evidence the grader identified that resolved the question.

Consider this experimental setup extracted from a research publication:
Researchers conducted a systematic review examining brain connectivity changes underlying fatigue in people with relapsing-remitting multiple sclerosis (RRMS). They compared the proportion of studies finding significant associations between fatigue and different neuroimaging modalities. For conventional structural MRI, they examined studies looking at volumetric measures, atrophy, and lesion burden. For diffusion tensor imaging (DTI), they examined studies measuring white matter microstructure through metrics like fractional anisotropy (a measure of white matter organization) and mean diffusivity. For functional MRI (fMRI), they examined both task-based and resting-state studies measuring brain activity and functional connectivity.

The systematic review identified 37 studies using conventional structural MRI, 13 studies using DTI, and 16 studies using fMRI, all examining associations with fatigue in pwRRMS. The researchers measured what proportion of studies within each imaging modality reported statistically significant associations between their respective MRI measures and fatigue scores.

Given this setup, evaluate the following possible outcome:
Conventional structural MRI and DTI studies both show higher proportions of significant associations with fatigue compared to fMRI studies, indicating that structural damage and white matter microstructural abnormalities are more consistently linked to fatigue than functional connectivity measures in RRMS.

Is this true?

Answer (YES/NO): NO